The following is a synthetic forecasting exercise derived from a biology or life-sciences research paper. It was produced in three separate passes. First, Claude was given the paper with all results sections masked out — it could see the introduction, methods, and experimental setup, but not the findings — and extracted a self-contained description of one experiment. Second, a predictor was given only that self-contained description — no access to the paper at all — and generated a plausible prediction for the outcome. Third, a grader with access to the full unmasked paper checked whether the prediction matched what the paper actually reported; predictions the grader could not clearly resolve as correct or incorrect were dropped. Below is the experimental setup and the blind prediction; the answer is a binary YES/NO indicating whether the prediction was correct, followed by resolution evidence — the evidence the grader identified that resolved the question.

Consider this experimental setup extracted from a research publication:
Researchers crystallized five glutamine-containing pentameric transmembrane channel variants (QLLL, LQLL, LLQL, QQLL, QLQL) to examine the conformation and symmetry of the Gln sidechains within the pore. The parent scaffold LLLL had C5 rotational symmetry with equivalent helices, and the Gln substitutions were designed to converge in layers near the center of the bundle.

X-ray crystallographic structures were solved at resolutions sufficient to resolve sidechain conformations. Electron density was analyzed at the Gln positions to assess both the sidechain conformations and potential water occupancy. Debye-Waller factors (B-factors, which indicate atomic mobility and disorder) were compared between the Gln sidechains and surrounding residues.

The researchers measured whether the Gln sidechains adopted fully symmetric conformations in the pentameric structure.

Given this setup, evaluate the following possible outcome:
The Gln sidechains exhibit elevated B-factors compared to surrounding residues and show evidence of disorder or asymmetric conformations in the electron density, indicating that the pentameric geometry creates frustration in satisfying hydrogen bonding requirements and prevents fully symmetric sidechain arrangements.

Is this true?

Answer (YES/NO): YES